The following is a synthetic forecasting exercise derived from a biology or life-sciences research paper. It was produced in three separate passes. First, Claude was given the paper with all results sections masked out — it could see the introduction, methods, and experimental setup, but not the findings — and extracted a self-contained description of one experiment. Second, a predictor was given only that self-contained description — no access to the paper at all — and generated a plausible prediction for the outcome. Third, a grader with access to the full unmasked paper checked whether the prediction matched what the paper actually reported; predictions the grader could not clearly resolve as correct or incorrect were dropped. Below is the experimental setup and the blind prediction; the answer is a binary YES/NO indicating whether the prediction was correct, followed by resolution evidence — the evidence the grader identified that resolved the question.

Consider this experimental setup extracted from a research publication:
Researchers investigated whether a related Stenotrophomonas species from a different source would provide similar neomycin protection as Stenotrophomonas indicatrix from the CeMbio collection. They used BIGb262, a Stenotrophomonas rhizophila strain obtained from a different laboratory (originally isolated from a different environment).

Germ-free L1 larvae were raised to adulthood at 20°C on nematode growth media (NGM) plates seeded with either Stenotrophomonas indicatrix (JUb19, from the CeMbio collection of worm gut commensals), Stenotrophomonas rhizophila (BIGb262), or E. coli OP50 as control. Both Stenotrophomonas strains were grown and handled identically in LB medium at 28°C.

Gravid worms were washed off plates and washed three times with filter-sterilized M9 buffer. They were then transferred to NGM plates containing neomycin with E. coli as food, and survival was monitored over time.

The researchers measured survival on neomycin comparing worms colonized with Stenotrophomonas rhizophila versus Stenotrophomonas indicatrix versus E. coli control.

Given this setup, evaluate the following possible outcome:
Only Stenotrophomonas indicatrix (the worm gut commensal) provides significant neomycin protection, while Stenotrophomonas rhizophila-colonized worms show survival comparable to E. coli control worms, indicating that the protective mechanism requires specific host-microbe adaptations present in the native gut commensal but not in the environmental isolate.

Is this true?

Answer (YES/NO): NO